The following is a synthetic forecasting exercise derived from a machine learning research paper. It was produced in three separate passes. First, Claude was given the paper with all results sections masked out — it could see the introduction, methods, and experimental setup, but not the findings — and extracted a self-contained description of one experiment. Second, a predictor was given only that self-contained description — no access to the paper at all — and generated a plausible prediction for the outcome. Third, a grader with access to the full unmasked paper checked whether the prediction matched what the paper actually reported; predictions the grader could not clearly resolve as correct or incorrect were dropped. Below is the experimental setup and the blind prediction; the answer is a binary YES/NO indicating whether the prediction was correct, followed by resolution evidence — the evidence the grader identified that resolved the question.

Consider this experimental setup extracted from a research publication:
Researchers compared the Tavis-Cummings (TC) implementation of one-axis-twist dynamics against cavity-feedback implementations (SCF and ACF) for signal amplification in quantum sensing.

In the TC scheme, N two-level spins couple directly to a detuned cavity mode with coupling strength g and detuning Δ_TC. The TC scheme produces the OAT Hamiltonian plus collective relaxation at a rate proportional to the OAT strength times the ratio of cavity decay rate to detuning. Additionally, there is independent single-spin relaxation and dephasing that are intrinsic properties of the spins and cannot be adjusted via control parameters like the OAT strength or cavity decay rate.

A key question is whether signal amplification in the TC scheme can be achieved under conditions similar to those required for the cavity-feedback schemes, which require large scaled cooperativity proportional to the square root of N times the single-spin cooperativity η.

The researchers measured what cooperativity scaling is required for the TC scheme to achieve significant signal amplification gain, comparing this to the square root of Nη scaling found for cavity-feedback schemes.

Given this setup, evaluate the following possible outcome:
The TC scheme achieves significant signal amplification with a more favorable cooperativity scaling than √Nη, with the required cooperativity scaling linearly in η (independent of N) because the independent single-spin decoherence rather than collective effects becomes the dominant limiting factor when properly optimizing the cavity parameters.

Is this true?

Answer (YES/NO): NO